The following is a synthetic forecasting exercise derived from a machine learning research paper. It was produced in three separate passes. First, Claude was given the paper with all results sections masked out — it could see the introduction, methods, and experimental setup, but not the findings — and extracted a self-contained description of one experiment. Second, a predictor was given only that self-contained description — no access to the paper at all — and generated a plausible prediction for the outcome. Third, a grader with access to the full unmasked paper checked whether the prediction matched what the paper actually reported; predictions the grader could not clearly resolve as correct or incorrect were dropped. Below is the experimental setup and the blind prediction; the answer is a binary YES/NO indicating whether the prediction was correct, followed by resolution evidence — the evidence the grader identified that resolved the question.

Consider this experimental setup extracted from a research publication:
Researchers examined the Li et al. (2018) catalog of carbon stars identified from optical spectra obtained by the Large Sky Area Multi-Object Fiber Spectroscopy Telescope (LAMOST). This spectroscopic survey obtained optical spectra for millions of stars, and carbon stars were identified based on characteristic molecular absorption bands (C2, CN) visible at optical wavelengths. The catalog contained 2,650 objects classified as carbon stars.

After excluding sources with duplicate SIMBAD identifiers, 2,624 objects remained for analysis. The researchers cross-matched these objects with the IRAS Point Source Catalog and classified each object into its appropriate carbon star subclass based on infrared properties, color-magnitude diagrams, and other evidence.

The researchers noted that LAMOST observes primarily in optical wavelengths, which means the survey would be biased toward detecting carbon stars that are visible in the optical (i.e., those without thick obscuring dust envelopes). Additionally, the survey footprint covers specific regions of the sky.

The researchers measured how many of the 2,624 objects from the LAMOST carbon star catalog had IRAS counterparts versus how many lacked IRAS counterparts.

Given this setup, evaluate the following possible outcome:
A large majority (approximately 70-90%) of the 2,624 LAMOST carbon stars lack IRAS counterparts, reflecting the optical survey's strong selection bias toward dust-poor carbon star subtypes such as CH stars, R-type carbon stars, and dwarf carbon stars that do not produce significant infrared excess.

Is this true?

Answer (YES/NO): YES